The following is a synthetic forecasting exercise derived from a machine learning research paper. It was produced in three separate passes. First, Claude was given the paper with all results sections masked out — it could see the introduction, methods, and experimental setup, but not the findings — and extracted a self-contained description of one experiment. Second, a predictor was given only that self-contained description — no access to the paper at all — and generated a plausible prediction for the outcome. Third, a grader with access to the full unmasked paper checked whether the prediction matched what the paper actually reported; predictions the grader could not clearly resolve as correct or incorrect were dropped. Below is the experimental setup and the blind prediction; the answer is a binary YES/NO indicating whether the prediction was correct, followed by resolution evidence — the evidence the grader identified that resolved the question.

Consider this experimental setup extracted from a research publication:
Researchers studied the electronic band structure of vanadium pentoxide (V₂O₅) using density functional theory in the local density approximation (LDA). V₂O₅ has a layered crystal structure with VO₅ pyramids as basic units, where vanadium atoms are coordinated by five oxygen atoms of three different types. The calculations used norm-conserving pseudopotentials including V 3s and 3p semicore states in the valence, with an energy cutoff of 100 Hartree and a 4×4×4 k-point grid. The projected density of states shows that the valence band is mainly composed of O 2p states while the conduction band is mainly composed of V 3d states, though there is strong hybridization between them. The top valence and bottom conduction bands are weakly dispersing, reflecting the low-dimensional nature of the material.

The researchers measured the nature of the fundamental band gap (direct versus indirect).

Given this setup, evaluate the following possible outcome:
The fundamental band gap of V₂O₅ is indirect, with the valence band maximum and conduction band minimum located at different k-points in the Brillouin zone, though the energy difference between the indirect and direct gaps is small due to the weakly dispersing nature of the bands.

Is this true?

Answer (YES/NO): NO